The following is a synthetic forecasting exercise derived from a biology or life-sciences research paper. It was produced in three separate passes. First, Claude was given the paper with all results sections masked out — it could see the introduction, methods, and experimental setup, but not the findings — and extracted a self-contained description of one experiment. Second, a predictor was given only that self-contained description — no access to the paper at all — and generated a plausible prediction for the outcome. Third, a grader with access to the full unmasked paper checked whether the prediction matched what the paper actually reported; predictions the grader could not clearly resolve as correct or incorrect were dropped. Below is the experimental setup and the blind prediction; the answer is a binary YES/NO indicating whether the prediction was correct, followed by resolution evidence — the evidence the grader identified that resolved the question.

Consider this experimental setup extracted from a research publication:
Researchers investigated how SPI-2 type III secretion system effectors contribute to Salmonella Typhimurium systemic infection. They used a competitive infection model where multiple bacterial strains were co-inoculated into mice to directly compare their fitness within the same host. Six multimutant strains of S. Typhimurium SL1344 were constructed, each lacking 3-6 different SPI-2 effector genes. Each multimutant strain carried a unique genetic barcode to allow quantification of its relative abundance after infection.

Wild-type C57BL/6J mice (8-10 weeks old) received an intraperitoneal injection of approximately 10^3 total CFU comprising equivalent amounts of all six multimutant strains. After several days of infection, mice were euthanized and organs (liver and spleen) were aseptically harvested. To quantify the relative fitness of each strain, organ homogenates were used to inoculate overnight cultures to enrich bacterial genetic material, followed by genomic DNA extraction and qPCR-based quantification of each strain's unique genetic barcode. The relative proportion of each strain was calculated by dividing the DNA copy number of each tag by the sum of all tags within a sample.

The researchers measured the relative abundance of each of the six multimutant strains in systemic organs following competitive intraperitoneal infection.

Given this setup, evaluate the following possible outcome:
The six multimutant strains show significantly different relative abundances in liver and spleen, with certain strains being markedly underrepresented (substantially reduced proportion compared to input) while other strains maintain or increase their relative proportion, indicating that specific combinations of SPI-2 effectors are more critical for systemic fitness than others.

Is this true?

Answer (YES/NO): YES